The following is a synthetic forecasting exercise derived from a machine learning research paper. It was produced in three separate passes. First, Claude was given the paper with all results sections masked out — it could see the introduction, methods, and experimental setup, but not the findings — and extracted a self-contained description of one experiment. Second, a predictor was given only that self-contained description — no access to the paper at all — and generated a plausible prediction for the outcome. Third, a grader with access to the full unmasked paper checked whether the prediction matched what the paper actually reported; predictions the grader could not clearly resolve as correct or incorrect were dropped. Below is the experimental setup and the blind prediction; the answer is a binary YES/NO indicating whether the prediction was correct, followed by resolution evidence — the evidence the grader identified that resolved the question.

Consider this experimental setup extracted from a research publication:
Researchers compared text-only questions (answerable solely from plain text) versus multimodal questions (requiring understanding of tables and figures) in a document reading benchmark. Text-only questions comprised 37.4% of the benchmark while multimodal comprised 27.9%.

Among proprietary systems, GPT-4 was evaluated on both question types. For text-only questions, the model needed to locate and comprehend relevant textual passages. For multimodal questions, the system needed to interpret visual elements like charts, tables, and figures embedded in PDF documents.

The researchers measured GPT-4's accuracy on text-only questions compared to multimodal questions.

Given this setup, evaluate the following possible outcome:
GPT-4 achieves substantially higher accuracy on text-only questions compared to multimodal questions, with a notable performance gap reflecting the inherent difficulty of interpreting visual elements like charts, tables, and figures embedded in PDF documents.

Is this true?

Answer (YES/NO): YES